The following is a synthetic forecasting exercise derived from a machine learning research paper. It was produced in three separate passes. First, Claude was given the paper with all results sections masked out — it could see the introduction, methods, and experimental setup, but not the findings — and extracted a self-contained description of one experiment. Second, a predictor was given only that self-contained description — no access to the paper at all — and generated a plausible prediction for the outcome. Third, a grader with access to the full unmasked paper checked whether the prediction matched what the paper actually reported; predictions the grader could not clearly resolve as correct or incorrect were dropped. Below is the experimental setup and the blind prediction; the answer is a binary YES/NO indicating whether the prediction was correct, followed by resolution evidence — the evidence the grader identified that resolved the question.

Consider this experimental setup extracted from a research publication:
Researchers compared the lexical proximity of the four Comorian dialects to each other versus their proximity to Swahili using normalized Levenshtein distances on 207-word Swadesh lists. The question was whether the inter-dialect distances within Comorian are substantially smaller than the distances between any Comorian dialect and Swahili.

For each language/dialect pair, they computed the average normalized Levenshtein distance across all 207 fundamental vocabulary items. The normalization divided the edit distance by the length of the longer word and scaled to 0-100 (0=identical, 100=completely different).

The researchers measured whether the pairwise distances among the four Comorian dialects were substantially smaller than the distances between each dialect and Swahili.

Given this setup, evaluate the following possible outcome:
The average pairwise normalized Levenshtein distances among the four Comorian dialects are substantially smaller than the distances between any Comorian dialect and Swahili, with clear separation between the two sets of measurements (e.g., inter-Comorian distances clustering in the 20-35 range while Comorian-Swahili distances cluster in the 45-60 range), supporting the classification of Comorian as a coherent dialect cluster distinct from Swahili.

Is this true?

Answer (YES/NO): NO